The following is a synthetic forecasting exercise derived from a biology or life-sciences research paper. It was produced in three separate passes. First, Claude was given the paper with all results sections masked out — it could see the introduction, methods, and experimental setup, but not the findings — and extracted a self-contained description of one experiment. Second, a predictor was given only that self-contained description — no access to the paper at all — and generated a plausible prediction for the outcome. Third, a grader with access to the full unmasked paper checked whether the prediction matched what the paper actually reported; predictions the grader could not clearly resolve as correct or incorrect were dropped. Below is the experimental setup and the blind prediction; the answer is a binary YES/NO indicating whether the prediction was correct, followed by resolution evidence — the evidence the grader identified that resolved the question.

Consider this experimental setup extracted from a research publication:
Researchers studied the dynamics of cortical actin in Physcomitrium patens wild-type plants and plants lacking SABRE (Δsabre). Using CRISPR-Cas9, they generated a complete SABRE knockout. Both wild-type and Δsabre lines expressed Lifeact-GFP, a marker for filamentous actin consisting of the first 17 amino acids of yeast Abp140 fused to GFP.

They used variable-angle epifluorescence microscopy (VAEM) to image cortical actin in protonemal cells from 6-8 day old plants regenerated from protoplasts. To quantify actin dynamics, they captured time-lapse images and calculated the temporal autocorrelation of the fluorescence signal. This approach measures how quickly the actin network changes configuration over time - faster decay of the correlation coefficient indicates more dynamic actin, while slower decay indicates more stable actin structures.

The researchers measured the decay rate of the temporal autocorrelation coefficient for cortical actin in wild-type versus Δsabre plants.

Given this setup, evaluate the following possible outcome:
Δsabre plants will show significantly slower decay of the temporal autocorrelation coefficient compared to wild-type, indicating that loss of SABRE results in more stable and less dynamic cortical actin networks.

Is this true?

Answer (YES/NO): NO